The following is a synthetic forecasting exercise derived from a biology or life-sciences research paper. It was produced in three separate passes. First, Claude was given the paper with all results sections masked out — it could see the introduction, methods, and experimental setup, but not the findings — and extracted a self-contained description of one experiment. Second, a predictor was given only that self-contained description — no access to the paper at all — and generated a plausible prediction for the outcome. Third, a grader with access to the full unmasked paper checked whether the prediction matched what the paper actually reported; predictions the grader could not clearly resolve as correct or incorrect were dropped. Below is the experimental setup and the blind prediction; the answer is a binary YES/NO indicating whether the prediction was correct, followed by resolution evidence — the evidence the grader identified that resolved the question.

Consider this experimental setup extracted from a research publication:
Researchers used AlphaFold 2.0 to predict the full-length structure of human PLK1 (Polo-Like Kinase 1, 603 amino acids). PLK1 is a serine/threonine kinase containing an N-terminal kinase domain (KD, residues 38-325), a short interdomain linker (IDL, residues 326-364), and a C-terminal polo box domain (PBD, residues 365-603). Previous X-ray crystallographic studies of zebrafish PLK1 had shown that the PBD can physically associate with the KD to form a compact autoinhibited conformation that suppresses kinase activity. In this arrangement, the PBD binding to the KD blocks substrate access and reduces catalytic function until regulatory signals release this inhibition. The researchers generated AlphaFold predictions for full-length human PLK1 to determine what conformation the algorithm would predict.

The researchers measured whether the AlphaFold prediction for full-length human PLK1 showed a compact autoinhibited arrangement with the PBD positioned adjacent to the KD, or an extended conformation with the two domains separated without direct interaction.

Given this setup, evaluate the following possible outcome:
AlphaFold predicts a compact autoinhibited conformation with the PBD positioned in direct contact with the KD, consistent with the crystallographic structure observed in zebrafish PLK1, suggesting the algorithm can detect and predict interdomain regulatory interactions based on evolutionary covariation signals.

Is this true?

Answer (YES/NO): YES